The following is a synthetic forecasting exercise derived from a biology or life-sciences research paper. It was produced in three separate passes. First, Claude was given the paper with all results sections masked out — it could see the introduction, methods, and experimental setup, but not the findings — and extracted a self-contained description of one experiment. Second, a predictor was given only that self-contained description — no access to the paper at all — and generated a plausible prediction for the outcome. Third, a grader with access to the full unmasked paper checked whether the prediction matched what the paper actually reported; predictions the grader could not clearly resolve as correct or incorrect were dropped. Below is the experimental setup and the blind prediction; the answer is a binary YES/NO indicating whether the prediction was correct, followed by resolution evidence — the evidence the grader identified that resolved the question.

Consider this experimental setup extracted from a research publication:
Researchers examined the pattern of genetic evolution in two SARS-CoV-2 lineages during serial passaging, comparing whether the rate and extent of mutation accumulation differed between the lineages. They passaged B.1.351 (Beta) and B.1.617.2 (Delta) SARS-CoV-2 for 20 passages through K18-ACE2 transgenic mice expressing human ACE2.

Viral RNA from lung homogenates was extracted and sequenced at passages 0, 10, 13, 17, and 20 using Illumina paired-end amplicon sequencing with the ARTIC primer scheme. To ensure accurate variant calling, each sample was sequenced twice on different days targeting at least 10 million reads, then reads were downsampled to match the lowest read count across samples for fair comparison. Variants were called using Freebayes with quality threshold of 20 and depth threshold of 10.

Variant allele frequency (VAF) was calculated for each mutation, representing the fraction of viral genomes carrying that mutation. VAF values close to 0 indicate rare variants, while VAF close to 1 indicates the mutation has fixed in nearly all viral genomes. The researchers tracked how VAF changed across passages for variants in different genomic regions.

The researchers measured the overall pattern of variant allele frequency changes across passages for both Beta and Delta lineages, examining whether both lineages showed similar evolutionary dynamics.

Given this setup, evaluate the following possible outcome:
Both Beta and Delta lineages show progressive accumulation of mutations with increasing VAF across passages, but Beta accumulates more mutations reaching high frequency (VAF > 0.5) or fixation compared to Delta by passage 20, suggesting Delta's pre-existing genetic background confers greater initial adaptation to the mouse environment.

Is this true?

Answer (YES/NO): NO